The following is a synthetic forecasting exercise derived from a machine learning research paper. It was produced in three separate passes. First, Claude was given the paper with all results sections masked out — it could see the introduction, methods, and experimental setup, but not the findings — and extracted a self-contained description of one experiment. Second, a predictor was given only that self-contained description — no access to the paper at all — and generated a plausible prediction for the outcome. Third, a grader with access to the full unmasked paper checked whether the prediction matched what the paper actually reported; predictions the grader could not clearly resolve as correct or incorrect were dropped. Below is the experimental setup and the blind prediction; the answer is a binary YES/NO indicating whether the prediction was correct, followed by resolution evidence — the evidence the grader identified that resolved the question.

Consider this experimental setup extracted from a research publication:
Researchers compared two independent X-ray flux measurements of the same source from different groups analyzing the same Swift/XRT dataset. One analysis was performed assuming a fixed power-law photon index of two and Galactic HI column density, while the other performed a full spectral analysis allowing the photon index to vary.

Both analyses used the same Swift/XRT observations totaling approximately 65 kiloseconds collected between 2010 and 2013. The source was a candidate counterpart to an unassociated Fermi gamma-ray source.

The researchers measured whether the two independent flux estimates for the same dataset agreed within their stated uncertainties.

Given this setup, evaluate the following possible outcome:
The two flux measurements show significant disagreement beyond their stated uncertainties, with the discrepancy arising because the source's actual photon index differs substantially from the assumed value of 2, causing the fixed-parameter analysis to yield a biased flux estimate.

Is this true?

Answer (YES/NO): NO